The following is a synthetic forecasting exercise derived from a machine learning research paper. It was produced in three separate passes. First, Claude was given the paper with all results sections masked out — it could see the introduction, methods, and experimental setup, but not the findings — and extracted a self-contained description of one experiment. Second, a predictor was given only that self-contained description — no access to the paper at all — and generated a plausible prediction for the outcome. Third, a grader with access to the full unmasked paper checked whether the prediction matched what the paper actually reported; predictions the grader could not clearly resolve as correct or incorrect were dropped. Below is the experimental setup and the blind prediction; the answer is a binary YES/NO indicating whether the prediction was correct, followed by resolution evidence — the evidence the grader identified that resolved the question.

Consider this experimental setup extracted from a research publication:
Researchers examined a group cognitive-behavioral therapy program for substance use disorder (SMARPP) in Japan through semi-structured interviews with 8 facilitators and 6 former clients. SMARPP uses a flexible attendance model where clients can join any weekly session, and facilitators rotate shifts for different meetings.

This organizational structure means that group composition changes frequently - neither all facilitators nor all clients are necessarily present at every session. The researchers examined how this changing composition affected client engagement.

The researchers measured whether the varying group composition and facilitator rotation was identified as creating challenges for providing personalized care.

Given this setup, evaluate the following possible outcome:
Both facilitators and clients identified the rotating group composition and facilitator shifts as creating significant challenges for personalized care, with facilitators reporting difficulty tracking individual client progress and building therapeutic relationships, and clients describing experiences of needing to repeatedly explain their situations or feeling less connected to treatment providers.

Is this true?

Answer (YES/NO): YES